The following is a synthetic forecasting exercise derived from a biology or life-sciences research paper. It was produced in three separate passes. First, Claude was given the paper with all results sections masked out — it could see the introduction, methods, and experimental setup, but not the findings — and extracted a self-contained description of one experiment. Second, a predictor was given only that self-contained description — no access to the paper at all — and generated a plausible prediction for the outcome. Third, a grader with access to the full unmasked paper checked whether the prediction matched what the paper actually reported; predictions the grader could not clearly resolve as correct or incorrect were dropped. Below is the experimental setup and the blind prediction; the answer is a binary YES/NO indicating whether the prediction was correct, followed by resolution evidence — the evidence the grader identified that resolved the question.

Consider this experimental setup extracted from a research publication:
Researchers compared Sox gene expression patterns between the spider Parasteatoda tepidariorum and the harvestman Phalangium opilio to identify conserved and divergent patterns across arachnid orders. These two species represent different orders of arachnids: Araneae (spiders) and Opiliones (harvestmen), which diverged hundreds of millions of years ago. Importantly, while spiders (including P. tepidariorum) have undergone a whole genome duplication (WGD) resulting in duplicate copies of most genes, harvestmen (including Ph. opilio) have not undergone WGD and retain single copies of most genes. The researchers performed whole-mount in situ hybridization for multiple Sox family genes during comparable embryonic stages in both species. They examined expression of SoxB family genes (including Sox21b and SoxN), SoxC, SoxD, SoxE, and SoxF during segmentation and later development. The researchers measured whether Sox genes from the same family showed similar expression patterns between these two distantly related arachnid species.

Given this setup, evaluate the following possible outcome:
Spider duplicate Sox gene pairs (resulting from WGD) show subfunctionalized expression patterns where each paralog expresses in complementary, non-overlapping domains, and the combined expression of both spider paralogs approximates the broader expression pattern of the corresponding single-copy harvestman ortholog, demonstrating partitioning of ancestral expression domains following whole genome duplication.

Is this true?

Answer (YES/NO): NO